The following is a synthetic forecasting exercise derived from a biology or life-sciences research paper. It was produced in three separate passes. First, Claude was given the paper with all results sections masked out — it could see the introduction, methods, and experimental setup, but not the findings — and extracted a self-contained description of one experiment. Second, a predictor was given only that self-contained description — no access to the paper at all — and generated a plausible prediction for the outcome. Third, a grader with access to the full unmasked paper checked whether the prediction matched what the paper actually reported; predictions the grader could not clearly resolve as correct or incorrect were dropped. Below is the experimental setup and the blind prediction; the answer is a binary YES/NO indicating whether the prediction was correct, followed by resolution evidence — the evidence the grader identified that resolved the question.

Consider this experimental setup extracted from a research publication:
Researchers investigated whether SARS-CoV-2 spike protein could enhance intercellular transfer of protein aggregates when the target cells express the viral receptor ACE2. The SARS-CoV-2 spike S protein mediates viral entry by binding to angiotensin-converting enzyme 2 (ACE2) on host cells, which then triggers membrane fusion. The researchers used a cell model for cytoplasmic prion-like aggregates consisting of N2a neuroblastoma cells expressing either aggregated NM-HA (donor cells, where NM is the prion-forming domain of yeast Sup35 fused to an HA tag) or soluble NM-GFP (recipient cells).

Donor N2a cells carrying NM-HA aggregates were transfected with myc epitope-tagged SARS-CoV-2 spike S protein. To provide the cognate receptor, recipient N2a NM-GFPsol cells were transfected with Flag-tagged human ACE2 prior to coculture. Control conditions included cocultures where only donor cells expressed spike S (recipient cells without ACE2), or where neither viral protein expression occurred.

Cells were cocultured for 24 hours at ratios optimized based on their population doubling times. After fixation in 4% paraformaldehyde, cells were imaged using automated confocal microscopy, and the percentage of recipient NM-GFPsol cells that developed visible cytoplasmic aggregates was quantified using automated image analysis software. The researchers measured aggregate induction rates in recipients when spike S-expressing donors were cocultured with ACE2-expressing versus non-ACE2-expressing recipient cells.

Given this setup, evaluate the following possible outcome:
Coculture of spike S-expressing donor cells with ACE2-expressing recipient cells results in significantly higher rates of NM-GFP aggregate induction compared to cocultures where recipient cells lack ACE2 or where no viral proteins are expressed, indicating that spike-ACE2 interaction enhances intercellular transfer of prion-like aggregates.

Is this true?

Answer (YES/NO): YES